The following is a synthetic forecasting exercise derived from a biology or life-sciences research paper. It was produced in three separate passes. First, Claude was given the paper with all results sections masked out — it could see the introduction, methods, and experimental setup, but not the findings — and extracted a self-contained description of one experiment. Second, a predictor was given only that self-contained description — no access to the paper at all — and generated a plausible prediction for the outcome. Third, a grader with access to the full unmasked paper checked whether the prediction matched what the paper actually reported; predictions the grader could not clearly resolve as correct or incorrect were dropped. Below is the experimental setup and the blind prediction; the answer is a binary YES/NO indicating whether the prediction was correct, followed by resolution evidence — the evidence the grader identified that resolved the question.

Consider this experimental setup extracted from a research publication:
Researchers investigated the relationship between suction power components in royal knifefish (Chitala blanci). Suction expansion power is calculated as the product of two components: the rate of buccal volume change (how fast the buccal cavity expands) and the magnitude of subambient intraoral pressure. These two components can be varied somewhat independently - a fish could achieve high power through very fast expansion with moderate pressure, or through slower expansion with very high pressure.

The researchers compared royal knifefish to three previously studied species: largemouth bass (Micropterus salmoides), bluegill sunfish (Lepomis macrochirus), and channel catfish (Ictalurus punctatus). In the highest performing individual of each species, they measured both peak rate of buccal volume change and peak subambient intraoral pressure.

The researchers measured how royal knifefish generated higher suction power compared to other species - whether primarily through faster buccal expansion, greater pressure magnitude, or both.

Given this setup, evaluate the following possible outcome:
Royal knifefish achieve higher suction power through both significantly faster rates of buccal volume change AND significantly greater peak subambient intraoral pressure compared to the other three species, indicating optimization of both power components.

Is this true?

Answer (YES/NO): YES